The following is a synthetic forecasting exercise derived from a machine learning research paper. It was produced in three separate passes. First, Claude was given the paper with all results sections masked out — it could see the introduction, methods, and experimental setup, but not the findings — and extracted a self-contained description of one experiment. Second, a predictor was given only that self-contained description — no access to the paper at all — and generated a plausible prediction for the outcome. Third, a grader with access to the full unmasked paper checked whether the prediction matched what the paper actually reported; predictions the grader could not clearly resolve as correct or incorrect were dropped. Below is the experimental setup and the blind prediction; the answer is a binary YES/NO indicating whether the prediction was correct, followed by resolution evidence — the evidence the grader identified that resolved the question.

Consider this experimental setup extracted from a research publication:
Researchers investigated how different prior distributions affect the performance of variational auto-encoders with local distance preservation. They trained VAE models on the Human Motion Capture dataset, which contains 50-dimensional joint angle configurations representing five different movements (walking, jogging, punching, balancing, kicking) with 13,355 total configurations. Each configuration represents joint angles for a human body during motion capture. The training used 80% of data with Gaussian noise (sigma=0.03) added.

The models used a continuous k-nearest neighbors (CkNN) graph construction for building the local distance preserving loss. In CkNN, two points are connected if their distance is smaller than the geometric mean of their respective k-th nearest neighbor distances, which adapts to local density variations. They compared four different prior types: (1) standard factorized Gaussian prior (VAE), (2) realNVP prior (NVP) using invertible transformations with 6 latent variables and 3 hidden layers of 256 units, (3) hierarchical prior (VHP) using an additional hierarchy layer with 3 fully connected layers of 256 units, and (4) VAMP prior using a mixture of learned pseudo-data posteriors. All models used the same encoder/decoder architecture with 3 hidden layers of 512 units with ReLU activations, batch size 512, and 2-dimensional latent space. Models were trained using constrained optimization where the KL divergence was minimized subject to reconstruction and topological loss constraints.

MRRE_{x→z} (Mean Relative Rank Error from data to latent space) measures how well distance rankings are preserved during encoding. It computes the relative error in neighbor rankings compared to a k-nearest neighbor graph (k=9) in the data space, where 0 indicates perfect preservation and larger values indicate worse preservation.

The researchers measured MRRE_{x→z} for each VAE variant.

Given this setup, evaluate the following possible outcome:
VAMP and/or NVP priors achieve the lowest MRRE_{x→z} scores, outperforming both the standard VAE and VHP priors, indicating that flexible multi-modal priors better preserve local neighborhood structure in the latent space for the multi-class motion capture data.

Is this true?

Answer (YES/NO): NO